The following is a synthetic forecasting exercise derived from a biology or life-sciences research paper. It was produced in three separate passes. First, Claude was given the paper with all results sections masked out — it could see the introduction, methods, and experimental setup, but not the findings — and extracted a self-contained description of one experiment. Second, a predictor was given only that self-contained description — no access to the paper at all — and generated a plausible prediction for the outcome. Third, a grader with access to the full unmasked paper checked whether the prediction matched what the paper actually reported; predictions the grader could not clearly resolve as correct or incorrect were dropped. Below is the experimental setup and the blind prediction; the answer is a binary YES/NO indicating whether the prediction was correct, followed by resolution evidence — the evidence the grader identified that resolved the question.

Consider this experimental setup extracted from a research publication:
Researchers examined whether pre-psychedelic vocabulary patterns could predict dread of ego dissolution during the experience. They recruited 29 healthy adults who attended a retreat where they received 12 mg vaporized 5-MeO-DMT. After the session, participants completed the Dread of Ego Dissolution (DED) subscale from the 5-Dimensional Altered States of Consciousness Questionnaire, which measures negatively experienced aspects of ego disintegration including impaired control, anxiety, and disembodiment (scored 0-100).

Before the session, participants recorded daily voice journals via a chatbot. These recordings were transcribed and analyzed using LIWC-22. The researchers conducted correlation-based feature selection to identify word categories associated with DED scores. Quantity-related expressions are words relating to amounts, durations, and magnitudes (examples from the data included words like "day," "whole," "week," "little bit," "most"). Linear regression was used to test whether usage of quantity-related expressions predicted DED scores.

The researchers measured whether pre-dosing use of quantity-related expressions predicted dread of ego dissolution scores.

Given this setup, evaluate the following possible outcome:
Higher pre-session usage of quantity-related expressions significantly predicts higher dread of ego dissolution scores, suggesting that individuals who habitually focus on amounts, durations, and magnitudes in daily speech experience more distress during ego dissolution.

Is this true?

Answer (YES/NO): YES